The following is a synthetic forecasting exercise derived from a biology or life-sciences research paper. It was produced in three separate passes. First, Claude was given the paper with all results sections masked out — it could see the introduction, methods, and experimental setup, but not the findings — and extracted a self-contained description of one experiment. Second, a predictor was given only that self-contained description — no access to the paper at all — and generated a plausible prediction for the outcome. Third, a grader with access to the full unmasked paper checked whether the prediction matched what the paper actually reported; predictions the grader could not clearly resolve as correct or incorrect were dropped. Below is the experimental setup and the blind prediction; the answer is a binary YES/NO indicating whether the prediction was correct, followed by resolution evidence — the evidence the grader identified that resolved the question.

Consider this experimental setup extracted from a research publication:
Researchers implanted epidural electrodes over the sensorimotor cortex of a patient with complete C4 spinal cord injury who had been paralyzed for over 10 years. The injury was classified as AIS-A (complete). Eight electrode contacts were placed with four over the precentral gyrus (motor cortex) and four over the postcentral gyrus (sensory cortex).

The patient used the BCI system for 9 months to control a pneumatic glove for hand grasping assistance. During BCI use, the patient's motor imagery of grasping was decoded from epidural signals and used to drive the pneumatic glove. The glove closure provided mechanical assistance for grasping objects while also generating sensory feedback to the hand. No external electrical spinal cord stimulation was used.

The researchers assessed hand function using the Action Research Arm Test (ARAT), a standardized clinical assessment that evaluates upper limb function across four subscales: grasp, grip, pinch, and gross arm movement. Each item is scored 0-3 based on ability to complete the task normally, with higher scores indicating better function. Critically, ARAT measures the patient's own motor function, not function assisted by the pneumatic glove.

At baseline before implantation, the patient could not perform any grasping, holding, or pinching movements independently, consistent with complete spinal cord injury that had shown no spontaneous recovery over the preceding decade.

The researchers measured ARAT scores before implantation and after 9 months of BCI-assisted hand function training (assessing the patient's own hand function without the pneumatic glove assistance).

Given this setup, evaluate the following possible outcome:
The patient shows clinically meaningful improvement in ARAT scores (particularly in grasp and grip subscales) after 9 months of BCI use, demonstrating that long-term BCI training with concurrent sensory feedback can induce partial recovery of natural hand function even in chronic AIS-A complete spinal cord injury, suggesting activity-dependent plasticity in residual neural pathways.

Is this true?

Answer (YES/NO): YES